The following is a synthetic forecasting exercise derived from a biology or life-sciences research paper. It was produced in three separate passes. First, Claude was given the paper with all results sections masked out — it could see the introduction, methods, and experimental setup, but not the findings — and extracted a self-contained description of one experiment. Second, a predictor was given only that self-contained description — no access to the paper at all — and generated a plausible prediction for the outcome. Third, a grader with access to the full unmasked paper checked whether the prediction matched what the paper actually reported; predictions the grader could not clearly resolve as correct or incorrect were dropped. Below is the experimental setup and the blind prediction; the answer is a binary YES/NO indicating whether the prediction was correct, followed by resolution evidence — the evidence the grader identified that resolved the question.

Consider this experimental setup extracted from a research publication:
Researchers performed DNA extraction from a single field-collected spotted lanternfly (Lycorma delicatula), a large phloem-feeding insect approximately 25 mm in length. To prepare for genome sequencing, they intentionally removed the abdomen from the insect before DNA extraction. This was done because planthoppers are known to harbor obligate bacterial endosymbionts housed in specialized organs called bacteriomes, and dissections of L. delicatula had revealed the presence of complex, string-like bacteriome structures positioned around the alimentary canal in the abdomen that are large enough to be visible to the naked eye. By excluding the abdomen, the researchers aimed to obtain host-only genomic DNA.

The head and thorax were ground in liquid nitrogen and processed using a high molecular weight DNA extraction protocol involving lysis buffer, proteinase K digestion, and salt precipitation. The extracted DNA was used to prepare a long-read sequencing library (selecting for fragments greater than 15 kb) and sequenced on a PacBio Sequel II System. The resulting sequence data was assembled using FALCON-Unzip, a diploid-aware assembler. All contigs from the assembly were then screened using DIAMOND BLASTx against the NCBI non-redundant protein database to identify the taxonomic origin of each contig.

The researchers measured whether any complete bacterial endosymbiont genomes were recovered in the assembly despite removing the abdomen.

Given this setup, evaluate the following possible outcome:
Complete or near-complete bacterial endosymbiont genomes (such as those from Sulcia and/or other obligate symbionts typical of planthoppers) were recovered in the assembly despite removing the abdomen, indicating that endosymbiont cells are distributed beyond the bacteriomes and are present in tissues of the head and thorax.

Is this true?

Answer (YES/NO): NO